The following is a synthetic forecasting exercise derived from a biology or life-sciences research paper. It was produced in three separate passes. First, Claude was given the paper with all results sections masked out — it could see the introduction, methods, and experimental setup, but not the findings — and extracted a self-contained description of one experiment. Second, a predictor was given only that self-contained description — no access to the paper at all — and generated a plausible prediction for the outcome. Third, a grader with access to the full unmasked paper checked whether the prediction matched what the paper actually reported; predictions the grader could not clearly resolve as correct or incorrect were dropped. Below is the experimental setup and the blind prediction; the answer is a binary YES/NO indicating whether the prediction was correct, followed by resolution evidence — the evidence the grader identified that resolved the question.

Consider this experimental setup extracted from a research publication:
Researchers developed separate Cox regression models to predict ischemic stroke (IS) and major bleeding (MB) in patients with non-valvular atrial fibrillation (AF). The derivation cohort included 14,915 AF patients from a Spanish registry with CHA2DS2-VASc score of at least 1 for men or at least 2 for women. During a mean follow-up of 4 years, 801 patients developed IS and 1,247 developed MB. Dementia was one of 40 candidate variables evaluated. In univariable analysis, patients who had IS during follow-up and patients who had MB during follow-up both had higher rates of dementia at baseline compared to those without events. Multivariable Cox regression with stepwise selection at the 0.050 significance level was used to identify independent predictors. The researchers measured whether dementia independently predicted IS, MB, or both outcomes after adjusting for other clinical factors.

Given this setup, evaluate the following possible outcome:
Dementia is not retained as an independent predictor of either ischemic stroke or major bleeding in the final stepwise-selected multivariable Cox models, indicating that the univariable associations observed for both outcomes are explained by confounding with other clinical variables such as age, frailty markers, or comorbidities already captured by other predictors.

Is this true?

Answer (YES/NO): NO